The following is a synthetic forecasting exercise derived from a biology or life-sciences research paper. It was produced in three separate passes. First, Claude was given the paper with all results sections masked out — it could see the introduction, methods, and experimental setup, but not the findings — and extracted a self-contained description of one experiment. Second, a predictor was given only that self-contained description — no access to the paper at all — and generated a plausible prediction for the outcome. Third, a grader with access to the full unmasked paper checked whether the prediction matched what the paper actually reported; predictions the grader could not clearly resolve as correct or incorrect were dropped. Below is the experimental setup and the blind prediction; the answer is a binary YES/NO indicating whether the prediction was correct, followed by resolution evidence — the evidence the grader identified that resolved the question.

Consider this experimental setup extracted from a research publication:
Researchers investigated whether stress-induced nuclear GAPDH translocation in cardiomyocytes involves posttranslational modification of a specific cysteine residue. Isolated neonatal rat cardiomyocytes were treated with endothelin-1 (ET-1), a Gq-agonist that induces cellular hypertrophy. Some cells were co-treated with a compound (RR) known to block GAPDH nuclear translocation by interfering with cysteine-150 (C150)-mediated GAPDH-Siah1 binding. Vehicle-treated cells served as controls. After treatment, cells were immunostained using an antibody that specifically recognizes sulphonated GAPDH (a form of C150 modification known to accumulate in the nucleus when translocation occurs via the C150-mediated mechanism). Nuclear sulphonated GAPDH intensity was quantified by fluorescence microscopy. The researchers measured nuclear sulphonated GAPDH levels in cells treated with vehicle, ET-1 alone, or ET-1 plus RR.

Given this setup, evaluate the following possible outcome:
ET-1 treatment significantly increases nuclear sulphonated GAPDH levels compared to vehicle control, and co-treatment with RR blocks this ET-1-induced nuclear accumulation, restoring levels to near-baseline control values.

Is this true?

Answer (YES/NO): YES